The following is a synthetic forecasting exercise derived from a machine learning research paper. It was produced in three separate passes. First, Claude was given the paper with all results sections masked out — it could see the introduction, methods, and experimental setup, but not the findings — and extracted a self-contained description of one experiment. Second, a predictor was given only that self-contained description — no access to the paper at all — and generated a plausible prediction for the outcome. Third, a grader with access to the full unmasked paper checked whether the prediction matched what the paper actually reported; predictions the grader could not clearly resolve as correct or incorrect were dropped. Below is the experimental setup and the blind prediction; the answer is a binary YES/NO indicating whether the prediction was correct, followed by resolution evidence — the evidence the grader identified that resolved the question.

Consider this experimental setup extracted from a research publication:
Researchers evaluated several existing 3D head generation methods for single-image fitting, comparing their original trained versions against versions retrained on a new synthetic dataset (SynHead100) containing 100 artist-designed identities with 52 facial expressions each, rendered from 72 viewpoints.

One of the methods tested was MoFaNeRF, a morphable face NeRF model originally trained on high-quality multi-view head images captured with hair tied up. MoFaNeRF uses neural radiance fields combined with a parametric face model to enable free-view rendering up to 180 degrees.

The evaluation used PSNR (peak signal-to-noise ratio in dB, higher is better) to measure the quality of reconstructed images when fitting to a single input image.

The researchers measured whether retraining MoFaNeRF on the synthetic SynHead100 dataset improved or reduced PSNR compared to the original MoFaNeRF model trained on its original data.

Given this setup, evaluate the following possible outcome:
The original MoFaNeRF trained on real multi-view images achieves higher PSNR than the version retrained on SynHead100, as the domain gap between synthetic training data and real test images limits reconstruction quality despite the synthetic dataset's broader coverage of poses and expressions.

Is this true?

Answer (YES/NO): NO